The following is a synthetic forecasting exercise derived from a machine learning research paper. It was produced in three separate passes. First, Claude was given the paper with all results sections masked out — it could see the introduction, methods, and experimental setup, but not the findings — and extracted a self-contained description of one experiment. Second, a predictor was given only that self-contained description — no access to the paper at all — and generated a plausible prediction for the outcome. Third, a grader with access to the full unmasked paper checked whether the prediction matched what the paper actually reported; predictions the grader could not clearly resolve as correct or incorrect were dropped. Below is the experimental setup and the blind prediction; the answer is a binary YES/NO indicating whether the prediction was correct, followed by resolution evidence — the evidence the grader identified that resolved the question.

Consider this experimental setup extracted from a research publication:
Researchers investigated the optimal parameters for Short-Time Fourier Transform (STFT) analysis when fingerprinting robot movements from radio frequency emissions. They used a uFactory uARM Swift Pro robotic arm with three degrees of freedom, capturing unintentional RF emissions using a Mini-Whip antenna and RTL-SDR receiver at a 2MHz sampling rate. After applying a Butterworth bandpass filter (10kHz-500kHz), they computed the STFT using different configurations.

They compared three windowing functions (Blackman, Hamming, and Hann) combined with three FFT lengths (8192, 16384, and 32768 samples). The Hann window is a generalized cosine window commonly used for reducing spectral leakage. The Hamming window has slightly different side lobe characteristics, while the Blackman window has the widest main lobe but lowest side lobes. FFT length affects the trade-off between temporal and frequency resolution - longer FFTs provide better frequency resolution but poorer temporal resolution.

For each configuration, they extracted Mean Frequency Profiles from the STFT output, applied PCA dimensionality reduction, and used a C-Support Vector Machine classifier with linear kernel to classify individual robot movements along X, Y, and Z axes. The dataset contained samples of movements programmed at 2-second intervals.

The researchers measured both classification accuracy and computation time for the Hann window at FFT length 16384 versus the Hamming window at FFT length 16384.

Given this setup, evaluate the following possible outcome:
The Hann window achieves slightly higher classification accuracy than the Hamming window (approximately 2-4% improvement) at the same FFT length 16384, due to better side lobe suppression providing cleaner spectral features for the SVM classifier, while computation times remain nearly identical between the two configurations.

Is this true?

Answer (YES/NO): NO